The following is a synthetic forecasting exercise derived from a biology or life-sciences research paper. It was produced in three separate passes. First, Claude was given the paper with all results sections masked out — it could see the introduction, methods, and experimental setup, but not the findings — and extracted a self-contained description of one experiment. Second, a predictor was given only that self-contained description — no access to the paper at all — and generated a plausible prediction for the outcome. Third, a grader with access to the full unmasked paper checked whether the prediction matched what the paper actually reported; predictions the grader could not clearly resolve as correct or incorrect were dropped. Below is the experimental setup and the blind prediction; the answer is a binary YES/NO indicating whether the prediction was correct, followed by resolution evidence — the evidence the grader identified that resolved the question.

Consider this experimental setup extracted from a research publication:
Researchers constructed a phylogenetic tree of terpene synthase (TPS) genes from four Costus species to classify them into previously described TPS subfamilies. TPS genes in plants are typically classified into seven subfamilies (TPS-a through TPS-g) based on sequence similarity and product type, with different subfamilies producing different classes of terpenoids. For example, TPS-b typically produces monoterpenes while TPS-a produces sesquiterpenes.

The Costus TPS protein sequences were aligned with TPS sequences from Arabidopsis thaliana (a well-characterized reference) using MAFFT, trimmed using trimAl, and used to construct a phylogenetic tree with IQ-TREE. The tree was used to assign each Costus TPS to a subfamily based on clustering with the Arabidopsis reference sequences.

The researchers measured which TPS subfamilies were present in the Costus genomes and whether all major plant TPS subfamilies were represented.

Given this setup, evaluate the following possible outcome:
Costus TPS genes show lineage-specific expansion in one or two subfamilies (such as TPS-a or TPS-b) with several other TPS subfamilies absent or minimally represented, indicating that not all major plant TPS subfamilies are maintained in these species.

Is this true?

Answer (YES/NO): NO